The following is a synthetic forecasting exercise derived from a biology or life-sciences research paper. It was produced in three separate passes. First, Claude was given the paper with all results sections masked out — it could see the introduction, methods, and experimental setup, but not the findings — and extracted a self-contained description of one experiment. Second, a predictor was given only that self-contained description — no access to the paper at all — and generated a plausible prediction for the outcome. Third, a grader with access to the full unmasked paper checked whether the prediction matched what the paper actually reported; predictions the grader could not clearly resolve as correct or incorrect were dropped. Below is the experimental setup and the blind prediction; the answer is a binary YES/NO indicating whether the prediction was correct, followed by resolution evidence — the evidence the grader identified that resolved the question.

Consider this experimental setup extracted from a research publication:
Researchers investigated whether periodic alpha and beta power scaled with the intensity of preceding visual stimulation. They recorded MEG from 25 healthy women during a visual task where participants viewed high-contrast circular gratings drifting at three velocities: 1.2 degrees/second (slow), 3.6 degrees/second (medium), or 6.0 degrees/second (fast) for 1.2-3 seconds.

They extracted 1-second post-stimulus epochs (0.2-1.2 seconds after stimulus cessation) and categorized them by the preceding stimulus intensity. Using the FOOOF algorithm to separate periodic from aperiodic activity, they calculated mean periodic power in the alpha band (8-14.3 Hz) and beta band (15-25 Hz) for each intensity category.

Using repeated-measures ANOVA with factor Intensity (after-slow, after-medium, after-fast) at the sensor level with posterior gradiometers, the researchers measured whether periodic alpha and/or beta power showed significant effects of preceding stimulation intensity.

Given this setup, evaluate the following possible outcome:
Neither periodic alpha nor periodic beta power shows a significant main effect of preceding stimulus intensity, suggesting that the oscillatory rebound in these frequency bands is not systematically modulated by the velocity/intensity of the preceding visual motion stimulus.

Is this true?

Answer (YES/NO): NO